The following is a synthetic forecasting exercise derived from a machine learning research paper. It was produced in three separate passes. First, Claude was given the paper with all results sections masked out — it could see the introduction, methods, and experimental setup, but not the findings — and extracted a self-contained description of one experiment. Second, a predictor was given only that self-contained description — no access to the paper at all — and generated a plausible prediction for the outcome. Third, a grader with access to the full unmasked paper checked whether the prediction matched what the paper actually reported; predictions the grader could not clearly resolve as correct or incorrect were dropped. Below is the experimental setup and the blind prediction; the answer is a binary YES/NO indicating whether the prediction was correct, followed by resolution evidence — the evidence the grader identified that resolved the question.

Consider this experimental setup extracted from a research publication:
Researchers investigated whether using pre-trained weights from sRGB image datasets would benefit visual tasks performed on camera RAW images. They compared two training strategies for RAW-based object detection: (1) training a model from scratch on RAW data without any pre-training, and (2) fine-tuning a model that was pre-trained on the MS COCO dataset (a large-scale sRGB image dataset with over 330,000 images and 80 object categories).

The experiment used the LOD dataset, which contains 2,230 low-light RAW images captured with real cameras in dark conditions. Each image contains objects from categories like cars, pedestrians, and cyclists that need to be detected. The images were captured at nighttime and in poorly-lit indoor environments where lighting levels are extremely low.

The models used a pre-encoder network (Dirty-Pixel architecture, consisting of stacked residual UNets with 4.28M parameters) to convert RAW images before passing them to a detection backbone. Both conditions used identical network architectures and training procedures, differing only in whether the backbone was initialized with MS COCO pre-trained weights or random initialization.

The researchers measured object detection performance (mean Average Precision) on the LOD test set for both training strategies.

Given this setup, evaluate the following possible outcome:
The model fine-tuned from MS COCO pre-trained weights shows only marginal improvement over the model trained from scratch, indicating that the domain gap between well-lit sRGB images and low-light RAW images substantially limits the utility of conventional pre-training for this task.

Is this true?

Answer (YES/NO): NO